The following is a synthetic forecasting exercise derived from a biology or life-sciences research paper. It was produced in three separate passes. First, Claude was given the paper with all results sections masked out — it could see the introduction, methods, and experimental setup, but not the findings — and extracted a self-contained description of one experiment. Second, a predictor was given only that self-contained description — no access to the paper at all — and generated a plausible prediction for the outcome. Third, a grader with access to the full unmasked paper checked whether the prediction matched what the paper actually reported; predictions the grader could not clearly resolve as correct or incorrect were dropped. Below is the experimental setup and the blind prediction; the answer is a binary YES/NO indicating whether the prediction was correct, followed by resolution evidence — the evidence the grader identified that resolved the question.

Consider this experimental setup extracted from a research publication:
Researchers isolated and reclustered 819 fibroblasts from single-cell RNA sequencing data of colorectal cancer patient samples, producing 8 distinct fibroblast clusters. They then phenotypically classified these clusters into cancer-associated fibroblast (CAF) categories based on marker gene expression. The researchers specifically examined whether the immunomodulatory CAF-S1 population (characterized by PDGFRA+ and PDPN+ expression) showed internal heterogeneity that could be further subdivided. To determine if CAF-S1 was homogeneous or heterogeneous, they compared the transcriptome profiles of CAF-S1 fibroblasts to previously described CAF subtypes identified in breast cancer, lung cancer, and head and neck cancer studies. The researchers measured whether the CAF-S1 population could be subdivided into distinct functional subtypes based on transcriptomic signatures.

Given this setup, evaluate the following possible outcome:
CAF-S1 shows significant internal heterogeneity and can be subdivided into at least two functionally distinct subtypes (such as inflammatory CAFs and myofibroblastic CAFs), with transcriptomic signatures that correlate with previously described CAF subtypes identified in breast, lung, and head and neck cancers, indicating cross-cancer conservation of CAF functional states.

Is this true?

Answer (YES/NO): YES